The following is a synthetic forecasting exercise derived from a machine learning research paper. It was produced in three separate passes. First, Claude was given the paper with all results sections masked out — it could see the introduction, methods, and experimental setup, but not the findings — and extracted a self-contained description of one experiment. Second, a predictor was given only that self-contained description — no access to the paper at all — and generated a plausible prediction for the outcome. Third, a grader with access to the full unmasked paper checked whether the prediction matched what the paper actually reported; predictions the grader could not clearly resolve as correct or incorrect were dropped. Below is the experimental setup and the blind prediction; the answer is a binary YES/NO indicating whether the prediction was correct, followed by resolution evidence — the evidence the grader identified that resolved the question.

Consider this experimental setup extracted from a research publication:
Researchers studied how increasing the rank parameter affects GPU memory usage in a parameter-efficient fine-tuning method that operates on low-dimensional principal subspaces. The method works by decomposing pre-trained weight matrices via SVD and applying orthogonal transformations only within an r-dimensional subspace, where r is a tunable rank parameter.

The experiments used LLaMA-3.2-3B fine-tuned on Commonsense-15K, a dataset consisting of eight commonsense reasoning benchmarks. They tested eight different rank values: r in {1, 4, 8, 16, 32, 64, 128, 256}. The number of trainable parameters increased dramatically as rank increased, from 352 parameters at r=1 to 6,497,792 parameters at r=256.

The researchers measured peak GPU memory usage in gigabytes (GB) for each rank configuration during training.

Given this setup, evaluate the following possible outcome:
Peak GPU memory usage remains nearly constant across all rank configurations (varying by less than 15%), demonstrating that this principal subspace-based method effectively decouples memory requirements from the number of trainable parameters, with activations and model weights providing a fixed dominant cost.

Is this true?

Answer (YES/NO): YES